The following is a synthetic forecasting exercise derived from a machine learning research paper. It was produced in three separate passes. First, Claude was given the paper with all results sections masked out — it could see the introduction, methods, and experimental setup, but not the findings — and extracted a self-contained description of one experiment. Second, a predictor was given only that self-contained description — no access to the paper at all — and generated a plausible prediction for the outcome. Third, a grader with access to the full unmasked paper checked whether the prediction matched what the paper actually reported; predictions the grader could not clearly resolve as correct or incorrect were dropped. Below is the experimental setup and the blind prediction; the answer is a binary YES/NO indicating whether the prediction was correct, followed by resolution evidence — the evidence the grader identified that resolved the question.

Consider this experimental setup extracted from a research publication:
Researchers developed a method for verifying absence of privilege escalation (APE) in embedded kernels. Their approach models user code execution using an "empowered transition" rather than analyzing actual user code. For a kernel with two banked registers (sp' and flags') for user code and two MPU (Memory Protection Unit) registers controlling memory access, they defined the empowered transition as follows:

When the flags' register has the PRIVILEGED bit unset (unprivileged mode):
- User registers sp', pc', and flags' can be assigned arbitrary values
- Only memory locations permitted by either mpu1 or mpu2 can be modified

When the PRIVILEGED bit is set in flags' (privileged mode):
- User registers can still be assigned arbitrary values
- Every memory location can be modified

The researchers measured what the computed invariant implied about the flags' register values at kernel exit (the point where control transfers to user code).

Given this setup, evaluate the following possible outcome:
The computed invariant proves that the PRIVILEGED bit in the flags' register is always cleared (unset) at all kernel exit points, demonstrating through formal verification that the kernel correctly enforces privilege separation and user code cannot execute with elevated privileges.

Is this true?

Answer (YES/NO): YES